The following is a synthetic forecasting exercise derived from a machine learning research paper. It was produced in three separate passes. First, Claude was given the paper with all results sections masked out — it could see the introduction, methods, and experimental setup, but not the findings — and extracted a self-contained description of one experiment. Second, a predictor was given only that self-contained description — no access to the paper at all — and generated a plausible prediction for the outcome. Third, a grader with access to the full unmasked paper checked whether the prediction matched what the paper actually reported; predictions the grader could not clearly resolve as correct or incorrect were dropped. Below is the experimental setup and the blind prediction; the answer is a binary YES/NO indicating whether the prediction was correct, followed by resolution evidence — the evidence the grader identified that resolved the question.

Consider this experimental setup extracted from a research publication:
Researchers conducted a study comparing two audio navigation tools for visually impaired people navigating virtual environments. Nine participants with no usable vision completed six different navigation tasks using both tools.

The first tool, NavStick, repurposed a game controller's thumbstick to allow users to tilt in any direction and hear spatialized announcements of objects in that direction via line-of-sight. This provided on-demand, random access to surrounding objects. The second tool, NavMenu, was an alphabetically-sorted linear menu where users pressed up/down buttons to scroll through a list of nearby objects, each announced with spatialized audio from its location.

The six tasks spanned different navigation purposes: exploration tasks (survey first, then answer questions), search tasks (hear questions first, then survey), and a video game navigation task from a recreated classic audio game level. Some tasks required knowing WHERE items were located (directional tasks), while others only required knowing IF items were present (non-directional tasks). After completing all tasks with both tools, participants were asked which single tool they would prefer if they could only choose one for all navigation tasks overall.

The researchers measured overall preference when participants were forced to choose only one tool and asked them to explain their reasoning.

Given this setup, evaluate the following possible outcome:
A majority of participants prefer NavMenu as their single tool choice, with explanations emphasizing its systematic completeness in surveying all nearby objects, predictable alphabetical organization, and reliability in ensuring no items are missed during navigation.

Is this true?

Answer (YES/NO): NO